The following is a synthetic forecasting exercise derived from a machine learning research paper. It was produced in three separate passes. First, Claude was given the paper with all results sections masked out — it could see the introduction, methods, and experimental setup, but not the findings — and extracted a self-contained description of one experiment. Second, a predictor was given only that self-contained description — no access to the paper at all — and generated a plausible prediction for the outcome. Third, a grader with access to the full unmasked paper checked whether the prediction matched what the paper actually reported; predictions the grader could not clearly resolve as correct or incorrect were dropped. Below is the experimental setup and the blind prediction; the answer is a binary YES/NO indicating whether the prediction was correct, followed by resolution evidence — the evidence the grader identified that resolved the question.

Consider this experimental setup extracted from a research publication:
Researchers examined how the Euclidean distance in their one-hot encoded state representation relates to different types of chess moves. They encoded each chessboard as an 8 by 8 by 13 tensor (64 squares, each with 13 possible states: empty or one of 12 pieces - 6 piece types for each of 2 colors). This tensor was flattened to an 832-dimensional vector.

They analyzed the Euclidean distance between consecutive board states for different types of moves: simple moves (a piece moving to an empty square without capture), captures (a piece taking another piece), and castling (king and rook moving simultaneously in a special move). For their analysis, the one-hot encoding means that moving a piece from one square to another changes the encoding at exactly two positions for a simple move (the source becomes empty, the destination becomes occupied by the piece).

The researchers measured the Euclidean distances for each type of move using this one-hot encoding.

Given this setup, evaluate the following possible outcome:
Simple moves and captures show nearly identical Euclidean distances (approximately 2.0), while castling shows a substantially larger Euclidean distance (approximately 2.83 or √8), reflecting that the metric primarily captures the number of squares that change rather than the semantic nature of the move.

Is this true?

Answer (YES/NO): NO